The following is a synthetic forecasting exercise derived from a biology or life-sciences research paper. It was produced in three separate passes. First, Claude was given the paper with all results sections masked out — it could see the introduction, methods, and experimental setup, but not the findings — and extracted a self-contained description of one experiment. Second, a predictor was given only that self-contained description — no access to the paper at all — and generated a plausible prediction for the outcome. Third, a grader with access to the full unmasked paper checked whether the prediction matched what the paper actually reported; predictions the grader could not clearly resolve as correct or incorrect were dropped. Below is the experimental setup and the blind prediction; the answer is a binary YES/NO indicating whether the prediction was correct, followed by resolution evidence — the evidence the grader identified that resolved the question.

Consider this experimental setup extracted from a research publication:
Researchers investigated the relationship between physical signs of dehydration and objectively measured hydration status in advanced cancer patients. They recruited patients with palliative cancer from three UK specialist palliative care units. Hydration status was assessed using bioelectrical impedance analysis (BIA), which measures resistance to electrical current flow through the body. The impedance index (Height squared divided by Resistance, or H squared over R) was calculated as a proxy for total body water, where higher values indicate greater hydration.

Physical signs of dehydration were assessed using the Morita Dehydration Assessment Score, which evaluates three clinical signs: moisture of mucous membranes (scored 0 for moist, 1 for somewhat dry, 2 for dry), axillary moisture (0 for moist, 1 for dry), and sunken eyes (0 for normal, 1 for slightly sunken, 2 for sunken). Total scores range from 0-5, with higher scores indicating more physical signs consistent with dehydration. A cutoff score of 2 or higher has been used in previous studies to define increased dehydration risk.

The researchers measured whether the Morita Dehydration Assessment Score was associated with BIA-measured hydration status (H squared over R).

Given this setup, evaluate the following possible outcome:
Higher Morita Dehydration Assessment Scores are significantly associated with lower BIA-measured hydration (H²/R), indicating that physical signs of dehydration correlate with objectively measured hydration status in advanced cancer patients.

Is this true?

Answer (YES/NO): YES